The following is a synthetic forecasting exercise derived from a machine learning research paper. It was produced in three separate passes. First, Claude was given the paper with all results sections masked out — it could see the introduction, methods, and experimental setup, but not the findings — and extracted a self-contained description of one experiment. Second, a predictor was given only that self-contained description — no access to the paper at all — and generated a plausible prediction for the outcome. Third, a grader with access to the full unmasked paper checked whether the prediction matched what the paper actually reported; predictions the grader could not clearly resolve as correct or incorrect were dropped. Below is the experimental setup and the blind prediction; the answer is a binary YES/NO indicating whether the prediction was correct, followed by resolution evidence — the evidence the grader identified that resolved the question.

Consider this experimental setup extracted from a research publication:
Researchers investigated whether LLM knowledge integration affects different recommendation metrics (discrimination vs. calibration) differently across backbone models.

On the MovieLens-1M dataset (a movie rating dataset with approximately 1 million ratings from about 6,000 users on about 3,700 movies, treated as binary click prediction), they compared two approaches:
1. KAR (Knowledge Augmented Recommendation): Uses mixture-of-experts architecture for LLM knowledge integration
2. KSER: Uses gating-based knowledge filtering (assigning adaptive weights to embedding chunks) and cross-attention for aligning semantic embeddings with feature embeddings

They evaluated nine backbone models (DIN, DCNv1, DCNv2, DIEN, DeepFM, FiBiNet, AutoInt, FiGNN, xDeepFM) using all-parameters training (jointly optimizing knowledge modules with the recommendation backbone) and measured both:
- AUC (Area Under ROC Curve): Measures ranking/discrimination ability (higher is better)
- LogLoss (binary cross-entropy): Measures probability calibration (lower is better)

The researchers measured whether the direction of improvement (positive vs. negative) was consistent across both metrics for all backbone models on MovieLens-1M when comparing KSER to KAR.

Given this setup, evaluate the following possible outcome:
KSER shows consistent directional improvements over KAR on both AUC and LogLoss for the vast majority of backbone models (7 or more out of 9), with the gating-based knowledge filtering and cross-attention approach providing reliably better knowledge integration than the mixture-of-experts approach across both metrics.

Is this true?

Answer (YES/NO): NO